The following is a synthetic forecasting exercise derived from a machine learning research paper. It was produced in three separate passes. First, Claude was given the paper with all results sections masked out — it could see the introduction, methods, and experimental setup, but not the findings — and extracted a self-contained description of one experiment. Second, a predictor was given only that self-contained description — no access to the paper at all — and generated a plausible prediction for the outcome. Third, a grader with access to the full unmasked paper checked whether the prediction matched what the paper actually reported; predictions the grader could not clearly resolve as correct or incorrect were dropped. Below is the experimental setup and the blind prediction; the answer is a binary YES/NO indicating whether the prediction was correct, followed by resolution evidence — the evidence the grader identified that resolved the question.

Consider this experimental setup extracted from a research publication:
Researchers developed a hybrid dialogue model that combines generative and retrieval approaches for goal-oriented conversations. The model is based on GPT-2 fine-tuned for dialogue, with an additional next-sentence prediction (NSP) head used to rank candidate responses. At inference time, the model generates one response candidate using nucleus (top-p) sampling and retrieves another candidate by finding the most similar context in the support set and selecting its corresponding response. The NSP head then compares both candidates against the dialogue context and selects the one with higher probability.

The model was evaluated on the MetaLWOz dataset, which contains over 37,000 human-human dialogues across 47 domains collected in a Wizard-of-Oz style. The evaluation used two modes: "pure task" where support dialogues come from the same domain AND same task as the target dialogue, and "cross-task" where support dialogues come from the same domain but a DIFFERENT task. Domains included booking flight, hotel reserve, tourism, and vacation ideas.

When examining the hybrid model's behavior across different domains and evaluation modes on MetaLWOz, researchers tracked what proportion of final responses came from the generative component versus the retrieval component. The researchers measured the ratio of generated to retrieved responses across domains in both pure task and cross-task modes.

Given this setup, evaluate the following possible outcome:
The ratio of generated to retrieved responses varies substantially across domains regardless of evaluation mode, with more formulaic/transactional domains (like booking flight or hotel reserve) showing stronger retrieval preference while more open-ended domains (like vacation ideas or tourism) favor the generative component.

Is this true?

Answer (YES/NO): NO